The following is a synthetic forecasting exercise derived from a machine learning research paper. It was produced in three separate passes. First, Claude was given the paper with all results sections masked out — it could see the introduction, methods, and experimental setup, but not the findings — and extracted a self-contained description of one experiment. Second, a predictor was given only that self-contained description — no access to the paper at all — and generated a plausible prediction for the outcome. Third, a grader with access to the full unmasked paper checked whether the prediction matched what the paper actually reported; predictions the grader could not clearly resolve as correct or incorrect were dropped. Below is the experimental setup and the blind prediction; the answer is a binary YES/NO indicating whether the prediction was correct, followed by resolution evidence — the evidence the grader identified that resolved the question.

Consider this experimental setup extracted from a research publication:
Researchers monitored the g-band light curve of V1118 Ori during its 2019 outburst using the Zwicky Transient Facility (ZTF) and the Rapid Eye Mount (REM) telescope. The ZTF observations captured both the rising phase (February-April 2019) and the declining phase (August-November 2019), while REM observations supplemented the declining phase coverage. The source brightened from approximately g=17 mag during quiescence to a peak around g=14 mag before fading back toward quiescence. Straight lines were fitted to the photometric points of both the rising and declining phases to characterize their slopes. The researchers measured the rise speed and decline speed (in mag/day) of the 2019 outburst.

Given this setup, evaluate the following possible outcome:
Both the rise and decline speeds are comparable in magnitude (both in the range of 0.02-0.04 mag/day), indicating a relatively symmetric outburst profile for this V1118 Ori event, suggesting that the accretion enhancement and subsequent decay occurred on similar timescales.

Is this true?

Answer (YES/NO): NO